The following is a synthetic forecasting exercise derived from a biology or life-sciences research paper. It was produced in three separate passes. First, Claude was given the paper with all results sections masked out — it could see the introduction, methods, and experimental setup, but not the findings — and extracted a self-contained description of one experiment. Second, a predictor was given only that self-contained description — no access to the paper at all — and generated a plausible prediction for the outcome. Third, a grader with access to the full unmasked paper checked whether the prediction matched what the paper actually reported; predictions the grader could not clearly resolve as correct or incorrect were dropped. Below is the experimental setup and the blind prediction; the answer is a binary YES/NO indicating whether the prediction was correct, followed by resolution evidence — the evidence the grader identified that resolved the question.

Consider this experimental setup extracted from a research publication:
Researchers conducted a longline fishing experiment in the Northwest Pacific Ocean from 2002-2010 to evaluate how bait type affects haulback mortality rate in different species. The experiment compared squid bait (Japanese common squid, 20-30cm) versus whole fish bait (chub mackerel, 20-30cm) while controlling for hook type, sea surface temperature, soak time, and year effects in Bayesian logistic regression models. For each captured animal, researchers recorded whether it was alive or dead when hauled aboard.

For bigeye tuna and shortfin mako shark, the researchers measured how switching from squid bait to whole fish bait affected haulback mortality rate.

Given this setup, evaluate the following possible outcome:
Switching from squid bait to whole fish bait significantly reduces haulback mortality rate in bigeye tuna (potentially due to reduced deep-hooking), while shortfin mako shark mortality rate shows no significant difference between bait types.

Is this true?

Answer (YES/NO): NO